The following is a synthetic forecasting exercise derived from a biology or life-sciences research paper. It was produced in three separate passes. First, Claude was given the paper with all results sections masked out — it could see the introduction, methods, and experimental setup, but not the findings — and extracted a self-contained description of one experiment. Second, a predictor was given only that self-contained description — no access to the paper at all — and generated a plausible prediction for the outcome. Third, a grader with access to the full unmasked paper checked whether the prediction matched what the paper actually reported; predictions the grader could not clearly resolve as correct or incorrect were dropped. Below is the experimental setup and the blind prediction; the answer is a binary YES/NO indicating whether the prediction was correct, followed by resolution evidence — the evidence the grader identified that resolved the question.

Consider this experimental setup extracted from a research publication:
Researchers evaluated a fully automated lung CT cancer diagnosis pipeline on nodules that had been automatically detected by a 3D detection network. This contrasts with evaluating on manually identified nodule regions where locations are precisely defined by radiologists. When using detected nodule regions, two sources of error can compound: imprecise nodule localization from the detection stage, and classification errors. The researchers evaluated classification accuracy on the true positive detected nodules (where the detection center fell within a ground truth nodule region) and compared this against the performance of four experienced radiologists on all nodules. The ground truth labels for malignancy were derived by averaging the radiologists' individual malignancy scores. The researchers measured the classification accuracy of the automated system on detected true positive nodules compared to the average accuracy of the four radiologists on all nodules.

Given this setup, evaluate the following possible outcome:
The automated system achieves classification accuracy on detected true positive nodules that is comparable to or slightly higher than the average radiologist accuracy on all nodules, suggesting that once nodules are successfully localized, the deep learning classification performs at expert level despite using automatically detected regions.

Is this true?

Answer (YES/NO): YES